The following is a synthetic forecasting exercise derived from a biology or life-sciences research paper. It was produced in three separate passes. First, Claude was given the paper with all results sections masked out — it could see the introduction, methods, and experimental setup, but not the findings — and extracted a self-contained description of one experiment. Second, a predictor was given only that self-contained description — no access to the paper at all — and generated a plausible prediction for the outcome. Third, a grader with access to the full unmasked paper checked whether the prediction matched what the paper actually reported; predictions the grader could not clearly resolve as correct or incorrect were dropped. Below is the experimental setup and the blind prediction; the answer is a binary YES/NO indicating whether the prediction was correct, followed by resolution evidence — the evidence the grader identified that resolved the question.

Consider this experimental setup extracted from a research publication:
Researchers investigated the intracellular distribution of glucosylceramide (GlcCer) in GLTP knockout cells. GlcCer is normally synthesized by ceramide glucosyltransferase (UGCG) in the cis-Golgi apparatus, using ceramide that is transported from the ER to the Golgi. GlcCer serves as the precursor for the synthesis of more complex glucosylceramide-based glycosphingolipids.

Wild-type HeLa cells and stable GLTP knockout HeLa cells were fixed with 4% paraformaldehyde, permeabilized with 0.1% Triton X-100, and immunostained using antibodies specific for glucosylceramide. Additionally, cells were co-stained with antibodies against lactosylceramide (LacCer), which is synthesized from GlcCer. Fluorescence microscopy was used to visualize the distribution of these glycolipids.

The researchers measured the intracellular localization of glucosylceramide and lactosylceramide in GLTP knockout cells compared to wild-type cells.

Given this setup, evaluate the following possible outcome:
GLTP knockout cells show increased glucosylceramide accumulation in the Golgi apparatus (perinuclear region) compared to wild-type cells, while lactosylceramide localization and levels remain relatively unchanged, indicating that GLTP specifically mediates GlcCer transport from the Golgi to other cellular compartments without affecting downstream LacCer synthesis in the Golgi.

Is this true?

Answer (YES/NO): NO